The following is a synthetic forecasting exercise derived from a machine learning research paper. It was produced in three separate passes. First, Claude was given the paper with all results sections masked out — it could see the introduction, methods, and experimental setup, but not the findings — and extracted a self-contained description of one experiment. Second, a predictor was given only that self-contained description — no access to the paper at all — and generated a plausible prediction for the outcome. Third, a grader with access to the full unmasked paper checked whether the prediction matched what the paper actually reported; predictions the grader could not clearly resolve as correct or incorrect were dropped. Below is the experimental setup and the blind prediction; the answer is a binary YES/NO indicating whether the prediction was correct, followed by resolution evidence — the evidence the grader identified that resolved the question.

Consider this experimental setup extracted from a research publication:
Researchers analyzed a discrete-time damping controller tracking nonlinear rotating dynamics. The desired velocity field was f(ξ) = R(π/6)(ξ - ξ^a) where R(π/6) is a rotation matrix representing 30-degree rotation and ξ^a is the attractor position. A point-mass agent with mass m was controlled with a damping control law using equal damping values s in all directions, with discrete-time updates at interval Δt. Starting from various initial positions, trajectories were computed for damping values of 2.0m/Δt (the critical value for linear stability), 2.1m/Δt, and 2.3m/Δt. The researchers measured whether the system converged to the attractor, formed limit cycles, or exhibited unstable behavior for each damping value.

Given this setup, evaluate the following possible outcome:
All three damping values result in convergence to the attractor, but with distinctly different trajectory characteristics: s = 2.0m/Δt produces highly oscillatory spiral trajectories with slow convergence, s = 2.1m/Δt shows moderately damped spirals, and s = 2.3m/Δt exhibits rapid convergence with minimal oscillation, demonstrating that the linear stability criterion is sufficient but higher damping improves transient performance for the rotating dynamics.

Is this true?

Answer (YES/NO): NO